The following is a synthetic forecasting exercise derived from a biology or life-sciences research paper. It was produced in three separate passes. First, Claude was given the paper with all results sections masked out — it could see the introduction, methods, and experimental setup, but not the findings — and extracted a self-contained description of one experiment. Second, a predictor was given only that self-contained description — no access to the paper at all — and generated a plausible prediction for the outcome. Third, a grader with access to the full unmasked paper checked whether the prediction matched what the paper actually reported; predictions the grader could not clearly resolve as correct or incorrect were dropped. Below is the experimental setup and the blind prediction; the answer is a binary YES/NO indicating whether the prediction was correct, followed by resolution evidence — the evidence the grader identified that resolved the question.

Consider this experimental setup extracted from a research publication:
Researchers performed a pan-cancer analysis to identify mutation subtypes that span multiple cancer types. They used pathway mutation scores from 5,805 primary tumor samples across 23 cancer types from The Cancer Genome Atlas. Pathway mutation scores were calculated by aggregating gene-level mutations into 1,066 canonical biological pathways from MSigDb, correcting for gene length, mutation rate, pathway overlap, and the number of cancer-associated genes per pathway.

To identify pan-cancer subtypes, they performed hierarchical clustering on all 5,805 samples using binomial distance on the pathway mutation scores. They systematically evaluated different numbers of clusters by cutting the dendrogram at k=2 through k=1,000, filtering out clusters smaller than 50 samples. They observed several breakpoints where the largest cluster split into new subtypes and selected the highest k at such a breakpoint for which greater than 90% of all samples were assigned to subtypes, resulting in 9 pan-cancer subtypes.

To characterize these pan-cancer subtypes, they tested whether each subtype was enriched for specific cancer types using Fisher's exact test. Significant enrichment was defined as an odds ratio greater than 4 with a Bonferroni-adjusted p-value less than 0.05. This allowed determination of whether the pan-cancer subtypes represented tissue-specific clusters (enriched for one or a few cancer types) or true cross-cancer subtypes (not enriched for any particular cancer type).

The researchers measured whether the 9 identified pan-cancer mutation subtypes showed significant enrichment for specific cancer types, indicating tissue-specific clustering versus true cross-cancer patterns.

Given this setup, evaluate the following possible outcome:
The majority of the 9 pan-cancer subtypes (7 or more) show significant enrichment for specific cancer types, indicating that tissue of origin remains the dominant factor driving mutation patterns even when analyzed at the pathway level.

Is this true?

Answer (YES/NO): NO